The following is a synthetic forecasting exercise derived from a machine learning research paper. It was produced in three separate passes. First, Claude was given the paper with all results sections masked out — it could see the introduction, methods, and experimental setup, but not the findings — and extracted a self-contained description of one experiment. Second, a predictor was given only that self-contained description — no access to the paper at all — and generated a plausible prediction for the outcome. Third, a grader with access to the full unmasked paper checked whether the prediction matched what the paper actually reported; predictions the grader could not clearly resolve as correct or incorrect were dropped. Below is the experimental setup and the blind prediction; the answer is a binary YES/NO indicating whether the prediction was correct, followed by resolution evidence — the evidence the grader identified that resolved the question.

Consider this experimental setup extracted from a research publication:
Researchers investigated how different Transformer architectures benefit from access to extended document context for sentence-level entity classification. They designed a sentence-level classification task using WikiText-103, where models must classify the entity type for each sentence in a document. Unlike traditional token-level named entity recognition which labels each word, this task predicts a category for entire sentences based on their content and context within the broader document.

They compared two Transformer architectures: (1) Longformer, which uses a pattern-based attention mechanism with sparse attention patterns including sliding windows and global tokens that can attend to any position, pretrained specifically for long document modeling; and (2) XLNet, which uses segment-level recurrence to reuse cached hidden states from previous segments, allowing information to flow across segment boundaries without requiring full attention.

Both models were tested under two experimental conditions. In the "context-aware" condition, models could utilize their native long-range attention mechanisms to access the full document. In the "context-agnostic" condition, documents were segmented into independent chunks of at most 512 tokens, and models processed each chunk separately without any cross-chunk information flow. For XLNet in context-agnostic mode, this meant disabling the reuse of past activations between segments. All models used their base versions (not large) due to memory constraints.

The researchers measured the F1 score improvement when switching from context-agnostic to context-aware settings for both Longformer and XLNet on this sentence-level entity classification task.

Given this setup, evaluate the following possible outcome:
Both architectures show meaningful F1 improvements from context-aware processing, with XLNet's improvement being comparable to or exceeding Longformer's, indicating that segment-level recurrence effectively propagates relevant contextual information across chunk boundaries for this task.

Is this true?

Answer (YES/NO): NO